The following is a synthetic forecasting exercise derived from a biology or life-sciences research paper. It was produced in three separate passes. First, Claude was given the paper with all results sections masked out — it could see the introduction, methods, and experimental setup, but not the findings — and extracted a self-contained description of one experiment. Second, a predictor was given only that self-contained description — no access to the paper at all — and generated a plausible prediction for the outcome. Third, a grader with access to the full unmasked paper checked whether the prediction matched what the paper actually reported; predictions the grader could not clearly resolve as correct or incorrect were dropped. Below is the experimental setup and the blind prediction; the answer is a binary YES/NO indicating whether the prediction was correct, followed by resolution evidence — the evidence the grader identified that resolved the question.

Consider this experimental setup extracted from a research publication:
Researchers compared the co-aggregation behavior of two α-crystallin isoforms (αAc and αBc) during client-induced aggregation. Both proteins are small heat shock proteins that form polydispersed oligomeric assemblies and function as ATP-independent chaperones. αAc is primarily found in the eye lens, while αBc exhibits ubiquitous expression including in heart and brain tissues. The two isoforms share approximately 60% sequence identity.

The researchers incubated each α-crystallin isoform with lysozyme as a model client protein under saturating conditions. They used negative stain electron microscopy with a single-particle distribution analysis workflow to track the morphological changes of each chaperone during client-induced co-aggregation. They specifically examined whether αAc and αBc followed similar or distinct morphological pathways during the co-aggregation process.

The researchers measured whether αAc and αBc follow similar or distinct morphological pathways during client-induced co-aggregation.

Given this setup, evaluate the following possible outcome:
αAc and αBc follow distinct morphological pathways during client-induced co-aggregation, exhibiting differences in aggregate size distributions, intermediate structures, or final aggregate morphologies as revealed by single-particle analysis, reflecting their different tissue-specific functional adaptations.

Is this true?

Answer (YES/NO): NO